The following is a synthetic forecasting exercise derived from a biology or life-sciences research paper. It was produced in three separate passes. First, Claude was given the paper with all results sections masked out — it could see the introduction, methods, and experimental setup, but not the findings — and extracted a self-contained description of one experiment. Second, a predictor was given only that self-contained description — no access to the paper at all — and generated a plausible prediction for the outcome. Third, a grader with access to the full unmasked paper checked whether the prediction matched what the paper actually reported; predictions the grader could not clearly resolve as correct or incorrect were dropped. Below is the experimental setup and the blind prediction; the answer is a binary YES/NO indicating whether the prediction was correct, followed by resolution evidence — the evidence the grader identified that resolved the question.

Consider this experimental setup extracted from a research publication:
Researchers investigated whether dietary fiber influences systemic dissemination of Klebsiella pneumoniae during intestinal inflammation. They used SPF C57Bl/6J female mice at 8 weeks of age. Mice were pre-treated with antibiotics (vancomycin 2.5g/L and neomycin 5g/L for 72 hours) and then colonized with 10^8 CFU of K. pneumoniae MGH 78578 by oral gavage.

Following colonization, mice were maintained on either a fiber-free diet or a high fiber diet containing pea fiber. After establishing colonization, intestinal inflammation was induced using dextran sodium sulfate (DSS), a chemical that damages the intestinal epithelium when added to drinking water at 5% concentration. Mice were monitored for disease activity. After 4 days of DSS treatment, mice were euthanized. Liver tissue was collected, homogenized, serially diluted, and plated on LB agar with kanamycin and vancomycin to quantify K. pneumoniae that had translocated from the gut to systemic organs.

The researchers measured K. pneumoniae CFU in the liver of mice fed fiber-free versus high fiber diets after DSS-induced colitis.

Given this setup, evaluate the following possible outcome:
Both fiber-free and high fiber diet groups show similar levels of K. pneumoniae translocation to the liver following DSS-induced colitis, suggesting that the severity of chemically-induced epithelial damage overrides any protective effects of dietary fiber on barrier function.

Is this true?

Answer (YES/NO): NO